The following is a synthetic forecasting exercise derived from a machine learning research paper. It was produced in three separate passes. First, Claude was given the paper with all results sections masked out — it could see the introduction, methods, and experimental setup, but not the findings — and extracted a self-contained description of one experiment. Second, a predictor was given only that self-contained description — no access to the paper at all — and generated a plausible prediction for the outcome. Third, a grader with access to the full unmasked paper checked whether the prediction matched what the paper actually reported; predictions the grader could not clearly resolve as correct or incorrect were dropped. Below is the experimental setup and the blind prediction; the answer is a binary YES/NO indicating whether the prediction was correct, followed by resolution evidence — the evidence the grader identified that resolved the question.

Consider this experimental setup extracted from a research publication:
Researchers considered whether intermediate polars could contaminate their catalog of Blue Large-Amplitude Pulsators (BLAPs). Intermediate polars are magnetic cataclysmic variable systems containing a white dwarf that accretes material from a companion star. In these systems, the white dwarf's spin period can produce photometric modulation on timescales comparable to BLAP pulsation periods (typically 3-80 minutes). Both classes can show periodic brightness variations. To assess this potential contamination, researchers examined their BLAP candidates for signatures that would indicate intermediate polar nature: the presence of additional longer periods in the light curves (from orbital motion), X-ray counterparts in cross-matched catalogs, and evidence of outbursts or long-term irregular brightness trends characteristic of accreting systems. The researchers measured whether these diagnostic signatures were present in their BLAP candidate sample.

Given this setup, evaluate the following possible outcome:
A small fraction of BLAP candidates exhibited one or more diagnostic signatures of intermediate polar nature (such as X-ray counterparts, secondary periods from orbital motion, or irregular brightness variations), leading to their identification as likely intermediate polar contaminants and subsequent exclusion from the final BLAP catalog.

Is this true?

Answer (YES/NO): NO